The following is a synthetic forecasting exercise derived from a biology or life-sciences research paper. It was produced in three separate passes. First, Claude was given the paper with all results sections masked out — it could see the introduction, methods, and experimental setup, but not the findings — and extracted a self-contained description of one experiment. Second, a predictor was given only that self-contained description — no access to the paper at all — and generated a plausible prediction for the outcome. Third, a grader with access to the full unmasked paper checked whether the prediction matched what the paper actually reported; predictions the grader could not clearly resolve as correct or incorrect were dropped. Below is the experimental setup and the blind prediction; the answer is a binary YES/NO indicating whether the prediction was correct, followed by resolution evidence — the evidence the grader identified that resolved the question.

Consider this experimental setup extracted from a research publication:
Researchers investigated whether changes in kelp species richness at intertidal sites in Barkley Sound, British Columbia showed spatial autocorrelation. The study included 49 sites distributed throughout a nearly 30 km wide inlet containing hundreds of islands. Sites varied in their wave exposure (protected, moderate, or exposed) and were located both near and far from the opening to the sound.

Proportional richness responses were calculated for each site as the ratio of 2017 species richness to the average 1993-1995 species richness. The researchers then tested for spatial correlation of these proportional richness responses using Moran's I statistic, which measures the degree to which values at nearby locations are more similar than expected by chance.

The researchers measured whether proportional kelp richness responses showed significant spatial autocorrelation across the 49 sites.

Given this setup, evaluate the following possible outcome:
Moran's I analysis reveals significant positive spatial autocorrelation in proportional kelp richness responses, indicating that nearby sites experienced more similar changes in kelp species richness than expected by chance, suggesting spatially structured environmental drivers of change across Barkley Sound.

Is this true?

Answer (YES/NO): NO